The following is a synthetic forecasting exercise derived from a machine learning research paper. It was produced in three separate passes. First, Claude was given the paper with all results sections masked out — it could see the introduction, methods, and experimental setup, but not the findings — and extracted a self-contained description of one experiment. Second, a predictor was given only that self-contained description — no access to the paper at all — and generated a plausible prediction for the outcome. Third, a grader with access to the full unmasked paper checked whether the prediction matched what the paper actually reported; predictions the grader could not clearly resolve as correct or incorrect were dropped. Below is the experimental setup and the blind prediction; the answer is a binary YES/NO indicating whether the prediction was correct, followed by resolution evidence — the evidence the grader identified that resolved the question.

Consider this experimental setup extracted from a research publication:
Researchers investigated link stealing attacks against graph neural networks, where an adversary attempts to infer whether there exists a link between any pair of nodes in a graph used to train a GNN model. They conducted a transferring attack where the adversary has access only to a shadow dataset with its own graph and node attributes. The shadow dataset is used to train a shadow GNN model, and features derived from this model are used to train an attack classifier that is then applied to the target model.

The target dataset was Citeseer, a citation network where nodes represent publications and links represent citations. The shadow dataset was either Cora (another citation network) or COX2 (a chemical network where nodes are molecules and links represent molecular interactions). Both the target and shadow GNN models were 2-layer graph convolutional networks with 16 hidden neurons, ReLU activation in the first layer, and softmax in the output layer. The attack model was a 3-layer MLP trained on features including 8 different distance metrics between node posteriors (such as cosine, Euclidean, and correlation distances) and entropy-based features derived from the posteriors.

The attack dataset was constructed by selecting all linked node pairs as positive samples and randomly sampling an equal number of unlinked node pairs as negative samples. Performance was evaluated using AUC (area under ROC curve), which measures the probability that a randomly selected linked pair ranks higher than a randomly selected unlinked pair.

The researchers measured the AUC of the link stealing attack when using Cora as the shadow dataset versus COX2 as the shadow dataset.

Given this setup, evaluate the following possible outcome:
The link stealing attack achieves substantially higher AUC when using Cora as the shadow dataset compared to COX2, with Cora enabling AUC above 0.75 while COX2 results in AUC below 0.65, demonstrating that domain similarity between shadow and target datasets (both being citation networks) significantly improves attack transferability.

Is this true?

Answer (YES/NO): NO